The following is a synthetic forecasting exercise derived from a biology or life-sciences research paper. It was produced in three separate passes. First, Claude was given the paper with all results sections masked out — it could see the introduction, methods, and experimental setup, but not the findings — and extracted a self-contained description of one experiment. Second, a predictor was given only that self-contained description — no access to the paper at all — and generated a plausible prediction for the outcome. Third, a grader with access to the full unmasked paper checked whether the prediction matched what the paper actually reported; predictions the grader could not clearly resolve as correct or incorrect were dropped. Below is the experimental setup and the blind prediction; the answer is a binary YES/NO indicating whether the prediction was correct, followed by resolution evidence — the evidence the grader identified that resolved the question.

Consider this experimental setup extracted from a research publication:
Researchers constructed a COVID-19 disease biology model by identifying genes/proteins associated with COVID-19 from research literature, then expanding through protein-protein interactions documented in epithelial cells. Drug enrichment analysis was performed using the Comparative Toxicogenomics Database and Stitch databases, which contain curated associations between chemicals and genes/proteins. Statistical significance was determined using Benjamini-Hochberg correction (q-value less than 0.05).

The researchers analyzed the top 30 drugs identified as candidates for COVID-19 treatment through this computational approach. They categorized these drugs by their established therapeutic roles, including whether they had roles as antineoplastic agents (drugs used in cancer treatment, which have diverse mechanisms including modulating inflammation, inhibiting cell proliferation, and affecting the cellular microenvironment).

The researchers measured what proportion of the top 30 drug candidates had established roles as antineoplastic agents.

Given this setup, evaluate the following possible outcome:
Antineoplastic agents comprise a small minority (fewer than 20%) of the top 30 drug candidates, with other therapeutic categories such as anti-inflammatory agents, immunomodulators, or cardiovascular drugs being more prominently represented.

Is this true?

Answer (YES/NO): NO